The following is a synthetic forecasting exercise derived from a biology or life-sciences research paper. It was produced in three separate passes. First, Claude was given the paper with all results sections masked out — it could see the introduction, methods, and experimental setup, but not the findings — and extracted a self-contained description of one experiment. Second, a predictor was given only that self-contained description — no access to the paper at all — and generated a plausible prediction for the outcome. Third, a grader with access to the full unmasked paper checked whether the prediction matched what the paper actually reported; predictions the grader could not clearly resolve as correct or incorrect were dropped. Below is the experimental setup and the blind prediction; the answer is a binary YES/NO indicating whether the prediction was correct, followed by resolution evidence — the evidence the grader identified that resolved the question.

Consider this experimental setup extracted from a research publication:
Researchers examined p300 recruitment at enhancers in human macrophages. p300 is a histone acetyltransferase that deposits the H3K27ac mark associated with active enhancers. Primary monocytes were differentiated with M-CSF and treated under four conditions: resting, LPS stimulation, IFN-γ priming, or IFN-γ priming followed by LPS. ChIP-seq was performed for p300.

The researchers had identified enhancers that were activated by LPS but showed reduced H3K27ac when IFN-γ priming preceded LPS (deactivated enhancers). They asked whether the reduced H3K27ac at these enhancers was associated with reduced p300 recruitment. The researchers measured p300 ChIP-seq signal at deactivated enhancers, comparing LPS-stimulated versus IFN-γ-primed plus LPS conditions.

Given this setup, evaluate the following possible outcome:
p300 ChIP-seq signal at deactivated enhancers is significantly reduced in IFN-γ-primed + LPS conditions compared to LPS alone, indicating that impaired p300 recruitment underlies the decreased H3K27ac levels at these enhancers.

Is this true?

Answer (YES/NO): YES